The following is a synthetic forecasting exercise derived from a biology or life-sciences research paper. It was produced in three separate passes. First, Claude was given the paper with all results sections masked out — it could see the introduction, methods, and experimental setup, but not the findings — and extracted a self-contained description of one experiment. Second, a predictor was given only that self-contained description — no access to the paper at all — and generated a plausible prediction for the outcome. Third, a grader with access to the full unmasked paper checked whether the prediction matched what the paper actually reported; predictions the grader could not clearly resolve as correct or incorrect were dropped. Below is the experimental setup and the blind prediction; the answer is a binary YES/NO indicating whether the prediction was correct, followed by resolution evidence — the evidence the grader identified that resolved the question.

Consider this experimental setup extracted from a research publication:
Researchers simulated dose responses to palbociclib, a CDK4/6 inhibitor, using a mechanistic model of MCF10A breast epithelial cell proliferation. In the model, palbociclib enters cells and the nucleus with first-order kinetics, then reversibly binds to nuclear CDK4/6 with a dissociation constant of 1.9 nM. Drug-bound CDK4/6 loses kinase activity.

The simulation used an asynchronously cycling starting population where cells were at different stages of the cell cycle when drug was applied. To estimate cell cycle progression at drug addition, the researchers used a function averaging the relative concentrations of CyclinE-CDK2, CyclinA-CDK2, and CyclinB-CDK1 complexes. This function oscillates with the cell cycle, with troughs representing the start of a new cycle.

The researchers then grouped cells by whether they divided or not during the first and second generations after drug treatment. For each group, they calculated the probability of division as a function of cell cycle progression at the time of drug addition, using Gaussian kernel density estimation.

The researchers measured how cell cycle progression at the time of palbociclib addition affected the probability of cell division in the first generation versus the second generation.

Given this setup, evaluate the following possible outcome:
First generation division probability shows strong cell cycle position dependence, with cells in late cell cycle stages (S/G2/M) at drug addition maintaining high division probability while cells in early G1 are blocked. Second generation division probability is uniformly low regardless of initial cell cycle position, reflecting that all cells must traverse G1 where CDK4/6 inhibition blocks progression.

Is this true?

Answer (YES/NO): NO